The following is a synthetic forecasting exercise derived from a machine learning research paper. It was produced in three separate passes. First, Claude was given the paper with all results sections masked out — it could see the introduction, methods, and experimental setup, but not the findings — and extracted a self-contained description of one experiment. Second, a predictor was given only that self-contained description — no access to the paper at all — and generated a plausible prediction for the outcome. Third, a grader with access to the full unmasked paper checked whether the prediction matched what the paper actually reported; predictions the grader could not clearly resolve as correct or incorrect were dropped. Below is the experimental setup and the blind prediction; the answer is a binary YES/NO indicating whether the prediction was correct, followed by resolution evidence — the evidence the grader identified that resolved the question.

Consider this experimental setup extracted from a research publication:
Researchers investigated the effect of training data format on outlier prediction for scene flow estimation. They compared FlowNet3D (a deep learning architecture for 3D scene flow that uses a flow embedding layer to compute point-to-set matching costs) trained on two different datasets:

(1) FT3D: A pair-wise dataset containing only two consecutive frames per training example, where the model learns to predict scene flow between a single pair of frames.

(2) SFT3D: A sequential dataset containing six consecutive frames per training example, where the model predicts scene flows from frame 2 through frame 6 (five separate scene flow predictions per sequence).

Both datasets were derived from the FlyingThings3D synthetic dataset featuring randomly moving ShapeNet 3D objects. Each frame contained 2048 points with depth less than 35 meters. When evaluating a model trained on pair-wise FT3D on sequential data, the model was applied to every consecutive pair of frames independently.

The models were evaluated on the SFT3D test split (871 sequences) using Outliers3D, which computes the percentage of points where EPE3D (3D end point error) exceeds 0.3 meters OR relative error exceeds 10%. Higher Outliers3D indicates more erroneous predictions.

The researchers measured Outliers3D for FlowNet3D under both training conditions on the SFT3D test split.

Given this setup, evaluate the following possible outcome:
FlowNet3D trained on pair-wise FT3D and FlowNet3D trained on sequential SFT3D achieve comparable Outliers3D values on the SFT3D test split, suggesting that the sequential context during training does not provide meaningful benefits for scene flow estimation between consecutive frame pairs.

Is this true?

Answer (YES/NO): NO